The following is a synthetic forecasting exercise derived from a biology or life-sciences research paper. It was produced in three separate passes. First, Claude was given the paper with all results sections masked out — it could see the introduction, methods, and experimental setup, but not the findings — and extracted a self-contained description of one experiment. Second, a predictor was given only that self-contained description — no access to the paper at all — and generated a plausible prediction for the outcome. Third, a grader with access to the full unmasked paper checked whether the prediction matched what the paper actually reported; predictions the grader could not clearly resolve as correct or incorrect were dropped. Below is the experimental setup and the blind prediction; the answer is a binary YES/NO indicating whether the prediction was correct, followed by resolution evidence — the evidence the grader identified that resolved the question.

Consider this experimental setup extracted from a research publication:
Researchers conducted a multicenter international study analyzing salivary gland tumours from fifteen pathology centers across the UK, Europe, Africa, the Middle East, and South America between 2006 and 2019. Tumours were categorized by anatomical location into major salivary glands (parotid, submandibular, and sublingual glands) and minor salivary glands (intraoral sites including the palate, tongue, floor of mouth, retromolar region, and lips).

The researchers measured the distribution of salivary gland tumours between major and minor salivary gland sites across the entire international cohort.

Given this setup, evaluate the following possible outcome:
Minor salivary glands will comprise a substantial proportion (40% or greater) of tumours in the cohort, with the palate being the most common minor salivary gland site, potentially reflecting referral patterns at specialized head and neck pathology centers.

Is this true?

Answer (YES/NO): NO